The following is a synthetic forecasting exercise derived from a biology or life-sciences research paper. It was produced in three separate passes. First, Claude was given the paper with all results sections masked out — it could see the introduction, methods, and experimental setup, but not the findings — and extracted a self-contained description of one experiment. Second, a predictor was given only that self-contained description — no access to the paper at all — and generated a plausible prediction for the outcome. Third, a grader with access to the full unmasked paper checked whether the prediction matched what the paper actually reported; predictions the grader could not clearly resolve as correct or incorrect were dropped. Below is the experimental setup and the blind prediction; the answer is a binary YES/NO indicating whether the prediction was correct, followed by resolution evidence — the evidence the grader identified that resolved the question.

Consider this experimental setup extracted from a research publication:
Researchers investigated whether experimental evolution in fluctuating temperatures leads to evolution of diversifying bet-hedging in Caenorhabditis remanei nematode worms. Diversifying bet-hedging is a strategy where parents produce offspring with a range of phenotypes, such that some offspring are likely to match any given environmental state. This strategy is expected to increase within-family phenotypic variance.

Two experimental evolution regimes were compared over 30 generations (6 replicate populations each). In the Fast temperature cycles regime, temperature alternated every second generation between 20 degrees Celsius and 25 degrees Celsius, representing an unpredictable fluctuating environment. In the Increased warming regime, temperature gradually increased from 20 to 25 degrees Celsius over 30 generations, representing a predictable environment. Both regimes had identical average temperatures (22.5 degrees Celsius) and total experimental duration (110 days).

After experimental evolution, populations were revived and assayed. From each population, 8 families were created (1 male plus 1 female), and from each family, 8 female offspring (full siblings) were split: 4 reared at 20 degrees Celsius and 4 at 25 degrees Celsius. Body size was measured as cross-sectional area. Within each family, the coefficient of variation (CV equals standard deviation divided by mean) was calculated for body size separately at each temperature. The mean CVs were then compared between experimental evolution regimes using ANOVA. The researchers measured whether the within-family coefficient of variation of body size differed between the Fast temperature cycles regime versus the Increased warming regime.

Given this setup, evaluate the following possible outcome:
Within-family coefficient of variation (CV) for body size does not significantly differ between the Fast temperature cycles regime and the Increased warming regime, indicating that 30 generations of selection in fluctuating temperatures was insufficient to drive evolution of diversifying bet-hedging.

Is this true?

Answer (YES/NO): YES